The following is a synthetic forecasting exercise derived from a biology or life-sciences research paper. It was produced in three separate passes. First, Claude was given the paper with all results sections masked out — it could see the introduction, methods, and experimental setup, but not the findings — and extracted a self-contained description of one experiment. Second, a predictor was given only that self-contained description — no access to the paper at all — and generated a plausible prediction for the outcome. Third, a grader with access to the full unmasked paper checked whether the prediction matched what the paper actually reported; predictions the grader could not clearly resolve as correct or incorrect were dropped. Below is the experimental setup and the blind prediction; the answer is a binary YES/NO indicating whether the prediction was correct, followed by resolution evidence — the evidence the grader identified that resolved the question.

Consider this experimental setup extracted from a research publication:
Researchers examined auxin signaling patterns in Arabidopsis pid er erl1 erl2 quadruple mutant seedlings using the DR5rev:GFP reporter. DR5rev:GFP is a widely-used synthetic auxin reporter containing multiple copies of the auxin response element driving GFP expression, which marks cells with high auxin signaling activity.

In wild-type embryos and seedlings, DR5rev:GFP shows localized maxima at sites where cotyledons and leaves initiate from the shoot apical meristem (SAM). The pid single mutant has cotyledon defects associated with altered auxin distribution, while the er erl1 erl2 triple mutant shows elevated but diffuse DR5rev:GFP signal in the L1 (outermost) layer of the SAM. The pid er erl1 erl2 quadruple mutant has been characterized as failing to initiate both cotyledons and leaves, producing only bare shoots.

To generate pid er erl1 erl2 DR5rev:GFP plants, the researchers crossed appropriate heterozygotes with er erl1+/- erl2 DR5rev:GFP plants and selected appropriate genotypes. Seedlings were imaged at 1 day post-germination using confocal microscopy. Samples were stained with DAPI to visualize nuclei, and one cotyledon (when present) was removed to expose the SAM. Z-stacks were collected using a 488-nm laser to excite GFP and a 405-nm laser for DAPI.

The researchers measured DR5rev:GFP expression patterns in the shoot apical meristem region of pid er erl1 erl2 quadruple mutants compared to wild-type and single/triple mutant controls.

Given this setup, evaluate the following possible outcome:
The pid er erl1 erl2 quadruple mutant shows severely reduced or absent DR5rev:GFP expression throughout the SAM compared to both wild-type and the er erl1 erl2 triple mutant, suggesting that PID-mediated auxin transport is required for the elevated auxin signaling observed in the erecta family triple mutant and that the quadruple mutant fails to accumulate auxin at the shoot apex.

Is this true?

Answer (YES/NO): NO